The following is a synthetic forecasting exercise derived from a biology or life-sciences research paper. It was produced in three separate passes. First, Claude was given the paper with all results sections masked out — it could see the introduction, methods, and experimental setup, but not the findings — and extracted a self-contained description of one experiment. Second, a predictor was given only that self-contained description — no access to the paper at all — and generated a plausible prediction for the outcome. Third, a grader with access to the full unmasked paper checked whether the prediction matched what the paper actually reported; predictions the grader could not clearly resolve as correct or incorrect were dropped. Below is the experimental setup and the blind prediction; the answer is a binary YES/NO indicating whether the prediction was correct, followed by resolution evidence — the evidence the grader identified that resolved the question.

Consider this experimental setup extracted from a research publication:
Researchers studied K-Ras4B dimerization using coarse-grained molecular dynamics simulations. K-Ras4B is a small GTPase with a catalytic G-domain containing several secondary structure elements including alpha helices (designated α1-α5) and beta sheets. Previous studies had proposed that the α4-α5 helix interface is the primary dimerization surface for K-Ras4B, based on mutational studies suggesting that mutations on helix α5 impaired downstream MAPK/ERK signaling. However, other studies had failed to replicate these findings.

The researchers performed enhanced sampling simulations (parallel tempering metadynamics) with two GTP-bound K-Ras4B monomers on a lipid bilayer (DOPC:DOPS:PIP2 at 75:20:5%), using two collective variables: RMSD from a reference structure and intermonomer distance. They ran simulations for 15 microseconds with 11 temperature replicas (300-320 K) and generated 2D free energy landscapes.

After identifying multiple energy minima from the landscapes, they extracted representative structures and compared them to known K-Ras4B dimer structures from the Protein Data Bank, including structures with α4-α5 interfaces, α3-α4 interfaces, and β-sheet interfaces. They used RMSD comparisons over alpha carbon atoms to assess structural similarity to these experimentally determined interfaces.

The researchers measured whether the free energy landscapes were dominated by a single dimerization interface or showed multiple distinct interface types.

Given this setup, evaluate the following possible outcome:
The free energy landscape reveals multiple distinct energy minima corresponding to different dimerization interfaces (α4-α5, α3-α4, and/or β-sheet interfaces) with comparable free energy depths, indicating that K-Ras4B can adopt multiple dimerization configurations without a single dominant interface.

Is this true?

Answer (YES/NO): YES